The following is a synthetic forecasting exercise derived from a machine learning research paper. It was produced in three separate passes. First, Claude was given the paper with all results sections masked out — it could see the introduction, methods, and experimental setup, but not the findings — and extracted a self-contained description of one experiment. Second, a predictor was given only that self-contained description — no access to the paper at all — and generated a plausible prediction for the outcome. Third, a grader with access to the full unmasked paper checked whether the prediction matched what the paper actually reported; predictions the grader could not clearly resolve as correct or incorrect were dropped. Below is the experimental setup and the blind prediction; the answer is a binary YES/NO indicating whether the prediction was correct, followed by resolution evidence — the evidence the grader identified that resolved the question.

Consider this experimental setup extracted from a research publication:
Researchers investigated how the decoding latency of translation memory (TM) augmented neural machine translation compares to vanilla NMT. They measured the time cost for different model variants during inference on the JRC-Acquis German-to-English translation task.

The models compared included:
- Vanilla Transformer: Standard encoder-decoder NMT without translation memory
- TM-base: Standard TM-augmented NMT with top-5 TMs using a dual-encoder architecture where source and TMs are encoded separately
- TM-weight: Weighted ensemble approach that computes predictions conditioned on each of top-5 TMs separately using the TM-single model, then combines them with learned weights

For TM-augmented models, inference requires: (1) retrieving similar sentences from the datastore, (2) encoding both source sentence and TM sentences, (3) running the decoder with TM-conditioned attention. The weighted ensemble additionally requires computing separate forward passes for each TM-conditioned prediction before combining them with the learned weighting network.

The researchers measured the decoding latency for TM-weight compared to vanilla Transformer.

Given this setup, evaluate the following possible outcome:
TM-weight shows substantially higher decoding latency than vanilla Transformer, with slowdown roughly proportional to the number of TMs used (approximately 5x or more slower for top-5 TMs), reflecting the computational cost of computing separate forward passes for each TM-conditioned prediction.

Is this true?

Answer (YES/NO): NO